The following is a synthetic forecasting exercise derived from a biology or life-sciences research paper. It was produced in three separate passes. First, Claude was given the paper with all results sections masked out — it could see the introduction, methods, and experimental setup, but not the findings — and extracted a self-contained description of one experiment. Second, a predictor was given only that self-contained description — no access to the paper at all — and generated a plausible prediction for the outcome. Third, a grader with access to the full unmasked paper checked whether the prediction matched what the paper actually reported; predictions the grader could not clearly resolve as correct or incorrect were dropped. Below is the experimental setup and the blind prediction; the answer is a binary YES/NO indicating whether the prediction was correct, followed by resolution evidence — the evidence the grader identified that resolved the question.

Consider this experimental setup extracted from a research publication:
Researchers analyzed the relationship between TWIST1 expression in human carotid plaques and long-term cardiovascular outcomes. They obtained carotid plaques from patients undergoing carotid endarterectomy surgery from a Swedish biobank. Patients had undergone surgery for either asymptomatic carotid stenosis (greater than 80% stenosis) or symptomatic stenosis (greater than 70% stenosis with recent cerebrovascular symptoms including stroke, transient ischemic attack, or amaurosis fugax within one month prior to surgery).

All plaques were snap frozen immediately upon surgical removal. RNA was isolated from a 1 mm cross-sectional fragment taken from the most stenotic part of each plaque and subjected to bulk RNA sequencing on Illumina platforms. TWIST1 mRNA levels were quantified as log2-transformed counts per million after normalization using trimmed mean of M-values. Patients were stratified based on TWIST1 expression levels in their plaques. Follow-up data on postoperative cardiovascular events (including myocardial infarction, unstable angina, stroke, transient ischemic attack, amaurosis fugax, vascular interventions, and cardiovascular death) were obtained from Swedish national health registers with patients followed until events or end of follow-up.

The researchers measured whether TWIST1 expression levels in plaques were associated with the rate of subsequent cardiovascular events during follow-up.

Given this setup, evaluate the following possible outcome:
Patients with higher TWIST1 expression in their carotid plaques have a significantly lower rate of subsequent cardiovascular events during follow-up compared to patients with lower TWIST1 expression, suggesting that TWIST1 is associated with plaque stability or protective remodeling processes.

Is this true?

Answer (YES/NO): YES